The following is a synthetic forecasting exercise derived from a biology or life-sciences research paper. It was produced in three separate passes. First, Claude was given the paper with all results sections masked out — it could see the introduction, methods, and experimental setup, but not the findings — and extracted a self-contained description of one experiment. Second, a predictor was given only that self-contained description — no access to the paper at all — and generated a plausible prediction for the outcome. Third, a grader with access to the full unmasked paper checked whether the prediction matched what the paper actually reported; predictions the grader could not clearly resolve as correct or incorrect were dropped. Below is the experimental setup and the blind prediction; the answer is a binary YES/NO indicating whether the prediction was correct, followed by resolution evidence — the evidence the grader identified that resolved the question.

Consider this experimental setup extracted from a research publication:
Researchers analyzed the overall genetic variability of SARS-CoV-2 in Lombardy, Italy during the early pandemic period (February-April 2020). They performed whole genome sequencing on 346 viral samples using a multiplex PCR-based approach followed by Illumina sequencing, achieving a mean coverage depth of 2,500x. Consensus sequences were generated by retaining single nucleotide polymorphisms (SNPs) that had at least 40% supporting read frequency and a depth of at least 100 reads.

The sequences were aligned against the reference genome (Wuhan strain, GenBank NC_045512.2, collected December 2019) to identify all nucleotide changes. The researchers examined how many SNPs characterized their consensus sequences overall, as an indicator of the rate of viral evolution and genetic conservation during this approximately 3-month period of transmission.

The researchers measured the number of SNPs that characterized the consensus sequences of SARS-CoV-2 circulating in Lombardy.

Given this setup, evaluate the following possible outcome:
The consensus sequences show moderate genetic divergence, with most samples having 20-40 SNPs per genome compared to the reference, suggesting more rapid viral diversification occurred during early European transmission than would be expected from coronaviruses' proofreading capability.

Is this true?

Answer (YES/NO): NO